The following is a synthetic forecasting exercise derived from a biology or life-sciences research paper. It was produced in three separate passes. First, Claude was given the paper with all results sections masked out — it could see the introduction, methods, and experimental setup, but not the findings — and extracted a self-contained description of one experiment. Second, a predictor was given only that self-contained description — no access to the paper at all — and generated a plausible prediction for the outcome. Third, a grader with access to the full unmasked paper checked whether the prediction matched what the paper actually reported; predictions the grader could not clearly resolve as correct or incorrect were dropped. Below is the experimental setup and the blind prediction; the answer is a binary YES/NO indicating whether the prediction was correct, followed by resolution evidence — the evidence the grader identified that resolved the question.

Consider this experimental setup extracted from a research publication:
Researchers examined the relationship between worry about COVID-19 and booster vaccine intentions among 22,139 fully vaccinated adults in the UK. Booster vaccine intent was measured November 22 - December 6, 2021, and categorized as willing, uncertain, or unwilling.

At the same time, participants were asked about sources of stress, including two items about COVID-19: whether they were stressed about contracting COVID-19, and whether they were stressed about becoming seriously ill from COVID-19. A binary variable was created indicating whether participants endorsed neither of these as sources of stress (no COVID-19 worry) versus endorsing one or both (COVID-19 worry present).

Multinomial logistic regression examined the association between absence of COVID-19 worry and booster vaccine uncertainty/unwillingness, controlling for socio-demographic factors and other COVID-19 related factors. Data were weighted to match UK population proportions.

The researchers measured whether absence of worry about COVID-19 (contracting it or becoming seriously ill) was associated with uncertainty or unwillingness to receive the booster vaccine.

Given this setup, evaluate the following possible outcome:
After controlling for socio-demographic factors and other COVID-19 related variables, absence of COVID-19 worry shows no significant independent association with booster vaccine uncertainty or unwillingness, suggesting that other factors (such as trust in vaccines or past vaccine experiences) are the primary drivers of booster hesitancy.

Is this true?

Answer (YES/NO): NO